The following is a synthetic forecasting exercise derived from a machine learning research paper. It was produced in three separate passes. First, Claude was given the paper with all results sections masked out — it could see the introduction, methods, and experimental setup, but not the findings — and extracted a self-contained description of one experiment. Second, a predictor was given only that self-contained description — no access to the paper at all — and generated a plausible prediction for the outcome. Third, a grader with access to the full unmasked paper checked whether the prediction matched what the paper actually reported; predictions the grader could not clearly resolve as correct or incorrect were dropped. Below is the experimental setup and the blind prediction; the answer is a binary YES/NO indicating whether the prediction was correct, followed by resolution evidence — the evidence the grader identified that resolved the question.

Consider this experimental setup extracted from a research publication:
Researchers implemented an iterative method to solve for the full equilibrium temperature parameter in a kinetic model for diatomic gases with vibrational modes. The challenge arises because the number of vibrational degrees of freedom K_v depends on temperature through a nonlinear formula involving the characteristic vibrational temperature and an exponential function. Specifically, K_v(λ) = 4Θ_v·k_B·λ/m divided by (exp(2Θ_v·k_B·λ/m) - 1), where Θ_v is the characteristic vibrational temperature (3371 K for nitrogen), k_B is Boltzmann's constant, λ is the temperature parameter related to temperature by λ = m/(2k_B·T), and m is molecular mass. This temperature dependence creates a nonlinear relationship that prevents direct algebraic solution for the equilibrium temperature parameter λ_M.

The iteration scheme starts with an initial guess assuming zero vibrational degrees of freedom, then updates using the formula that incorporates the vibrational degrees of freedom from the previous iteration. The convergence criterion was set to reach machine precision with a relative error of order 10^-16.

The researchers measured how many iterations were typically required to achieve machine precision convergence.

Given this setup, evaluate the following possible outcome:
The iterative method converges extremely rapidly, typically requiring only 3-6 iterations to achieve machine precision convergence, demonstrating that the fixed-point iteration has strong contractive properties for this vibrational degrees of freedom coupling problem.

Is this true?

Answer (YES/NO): YES